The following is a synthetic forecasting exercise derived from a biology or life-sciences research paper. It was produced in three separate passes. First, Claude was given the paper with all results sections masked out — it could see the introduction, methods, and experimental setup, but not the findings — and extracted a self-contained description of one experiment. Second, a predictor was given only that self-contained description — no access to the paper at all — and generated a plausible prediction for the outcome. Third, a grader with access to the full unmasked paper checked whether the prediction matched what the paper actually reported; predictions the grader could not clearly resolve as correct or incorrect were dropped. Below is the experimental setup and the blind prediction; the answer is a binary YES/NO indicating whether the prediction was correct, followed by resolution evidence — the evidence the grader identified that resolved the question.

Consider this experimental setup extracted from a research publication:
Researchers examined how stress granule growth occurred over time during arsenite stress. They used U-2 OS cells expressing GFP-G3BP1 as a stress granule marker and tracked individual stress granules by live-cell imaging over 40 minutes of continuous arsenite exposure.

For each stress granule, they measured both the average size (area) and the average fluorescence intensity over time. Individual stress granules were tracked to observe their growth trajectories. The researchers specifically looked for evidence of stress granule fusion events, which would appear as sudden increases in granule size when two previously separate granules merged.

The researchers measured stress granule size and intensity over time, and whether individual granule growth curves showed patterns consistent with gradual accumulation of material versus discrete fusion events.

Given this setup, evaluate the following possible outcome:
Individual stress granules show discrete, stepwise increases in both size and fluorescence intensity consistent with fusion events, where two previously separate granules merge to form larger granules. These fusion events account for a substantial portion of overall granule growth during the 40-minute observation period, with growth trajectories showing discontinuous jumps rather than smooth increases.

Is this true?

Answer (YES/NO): NO